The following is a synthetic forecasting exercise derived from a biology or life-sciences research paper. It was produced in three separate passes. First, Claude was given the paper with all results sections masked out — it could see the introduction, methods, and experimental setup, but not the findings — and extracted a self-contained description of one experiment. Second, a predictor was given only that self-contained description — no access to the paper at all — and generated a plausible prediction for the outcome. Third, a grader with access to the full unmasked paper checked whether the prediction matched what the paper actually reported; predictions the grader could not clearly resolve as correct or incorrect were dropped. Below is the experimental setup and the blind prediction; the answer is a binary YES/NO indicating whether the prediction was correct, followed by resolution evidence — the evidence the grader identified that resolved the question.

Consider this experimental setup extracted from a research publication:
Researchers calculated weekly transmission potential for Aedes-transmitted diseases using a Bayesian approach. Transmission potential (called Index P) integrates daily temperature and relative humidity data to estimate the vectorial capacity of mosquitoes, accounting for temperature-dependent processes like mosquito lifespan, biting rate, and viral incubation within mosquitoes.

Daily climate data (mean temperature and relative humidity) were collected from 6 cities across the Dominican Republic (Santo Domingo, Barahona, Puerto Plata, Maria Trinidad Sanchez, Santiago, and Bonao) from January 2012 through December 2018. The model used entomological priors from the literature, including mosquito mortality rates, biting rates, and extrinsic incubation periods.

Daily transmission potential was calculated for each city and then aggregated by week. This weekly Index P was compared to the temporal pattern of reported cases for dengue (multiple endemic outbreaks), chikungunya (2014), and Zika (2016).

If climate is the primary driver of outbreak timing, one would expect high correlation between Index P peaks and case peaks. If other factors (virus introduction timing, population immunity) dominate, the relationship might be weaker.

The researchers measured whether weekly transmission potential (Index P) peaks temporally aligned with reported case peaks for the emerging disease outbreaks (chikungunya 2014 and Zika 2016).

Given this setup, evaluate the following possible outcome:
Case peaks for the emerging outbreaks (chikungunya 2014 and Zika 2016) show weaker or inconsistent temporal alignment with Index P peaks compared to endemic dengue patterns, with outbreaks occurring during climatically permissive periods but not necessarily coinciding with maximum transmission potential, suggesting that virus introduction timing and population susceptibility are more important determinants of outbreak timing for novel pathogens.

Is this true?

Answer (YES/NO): YES